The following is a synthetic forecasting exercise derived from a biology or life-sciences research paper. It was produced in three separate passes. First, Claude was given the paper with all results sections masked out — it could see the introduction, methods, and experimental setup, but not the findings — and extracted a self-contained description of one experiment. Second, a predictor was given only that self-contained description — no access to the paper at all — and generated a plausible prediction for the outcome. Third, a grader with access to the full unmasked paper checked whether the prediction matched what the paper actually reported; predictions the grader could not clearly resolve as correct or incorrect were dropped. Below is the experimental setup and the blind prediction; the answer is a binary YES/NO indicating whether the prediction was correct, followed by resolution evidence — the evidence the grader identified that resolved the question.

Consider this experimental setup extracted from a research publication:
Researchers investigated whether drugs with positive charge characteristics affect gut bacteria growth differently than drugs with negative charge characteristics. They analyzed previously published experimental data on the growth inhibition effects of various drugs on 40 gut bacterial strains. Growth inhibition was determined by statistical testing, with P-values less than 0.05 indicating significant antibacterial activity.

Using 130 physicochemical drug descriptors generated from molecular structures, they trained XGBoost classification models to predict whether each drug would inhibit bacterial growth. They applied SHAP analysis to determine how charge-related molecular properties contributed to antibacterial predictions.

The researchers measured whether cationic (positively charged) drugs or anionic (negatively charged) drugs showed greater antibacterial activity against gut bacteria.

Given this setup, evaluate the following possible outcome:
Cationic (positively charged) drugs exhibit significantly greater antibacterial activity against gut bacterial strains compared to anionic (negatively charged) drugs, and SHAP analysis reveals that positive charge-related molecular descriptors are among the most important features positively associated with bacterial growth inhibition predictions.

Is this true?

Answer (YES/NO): YES